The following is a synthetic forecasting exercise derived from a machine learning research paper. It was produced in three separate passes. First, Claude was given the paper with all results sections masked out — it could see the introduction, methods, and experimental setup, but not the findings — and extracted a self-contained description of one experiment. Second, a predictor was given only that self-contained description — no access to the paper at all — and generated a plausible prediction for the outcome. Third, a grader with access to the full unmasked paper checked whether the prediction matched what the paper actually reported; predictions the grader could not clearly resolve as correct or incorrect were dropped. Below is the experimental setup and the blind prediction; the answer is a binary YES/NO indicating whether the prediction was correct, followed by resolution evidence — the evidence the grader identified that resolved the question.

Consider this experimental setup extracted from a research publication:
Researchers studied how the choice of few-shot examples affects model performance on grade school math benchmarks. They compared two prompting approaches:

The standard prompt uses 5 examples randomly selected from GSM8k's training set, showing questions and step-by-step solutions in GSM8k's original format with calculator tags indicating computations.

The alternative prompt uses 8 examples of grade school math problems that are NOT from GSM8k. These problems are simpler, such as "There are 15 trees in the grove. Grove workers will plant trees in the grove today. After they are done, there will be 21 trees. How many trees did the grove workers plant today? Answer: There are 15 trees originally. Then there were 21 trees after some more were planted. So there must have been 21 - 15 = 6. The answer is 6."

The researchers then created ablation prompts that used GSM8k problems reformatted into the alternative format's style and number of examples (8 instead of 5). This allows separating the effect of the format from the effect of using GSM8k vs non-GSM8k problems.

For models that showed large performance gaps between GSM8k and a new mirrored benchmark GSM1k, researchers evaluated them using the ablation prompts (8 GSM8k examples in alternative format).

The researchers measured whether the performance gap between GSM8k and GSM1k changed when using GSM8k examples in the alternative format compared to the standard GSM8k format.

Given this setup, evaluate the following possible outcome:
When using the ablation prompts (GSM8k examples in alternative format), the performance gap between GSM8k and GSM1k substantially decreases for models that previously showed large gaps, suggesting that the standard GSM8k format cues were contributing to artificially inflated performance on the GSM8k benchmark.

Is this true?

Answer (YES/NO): NO